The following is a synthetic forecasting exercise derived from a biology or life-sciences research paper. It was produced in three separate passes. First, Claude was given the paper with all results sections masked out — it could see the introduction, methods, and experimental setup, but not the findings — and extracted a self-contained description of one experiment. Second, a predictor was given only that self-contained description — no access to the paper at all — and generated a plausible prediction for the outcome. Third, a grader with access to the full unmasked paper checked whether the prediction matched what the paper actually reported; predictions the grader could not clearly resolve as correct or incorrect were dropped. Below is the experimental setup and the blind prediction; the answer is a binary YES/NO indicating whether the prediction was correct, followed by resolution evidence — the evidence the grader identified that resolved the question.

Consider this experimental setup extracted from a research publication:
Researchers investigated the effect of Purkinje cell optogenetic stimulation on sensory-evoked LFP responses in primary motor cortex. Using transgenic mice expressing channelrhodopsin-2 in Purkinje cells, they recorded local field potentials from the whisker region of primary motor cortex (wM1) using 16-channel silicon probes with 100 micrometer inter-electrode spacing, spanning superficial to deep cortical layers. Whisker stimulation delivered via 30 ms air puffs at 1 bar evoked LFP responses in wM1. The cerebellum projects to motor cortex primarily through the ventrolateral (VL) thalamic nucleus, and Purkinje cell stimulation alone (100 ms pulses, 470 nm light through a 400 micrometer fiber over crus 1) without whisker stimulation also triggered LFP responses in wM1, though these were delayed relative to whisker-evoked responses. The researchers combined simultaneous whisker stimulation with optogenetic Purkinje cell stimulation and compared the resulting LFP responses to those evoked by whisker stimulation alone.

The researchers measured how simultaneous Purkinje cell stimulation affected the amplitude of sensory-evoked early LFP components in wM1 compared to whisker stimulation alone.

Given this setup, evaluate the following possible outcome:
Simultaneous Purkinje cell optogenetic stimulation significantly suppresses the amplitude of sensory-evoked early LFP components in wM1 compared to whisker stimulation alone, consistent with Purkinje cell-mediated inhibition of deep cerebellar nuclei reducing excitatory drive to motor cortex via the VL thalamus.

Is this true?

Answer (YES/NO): NO